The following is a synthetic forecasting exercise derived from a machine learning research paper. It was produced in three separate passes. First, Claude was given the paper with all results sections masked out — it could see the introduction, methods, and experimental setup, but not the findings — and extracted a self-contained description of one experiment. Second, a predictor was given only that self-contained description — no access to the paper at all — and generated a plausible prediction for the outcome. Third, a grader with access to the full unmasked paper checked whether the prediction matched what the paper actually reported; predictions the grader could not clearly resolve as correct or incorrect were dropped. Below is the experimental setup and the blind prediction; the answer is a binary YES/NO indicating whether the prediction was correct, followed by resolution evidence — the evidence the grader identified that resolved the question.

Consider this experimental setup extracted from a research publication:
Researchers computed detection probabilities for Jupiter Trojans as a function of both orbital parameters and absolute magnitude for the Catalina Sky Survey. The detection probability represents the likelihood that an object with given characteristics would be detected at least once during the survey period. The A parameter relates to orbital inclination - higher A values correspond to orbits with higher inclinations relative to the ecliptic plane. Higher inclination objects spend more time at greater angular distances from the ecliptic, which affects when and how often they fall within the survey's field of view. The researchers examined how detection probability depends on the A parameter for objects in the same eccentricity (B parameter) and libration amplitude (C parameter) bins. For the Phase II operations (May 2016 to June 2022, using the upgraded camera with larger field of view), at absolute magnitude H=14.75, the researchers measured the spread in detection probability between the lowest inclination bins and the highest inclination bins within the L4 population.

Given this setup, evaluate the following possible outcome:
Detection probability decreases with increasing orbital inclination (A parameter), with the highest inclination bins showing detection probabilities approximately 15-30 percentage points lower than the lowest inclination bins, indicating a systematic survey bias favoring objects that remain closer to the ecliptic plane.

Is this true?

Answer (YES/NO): NO